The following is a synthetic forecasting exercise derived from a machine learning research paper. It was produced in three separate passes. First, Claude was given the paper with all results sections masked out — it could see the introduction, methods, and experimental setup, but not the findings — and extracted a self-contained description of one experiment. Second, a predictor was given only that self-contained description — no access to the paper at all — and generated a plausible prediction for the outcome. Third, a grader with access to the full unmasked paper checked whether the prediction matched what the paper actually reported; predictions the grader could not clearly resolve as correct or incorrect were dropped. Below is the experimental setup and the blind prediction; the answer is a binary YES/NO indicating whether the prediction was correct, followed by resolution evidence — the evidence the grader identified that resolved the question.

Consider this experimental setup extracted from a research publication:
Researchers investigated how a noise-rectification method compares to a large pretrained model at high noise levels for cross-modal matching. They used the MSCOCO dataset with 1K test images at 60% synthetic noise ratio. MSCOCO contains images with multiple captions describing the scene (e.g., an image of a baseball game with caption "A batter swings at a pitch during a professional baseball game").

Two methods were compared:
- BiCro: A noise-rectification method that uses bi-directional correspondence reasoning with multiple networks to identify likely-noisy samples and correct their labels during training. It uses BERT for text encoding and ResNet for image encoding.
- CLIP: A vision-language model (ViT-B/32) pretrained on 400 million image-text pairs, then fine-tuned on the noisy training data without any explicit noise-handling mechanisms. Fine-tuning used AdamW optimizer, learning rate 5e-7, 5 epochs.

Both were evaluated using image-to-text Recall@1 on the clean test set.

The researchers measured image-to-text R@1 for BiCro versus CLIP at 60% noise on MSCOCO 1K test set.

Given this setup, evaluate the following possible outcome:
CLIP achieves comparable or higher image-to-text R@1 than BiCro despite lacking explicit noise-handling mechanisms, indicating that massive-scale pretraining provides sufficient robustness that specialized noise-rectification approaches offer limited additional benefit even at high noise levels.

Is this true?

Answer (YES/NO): NO